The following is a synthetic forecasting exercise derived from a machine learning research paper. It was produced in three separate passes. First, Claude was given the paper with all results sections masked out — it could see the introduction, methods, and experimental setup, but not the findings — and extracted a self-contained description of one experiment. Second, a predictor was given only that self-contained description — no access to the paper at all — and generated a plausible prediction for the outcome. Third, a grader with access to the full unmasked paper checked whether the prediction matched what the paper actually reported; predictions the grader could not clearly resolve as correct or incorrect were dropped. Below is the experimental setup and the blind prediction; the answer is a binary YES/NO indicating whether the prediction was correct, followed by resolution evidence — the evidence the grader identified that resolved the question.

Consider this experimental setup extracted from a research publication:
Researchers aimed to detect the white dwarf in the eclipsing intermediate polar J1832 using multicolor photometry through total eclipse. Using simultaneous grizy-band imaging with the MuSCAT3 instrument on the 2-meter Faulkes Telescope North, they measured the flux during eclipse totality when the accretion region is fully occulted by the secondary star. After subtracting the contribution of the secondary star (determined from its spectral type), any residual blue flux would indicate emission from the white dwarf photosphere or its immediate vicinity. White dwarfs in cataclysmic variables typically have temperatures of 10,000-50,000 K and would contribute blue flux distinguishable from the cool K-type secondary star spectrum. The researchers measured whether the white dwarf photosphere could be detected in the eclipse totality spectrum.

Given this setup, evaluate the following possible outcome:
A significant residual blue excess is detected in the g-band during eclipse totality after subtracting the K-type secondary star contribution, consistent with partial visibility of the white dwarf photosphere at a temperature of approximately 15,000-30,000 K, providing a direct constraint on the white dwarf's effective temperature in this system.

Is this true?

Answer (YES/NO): NO